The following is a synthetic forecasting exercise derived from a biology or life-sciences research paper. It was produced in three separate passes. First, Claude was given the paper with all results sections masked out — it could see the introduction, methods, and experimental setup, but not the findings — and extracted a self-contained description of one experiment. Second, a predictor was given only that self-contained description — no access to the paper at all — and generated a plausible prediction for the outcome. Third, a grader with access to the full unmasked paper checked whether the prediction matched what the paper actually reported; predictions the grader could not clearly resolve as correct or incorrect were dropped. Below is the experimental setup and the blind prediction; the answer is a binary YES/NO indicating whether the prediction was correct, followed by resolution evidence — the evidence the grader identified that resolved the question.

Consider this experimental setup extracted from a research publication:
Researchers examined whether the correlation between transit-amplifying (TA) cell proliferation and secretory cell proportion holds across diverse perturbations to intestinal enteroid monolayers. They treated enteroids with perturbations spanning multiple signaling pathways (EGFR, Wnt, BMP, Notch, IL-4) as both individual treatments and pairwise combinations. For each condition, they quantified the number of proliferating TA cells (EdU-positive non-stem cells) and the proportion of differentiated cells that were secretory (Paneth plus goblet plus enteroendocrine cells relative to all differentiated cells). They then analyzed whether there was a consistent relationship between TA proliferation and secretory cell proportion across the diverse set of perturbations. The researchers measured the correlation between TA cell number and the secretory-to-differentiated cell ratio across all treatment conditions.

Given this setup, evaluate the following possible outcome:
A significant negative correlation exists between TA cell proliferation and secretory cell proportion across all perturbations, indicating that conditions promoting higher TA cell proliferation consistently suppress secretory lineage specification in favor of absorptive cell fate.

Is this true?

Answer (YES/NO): YES